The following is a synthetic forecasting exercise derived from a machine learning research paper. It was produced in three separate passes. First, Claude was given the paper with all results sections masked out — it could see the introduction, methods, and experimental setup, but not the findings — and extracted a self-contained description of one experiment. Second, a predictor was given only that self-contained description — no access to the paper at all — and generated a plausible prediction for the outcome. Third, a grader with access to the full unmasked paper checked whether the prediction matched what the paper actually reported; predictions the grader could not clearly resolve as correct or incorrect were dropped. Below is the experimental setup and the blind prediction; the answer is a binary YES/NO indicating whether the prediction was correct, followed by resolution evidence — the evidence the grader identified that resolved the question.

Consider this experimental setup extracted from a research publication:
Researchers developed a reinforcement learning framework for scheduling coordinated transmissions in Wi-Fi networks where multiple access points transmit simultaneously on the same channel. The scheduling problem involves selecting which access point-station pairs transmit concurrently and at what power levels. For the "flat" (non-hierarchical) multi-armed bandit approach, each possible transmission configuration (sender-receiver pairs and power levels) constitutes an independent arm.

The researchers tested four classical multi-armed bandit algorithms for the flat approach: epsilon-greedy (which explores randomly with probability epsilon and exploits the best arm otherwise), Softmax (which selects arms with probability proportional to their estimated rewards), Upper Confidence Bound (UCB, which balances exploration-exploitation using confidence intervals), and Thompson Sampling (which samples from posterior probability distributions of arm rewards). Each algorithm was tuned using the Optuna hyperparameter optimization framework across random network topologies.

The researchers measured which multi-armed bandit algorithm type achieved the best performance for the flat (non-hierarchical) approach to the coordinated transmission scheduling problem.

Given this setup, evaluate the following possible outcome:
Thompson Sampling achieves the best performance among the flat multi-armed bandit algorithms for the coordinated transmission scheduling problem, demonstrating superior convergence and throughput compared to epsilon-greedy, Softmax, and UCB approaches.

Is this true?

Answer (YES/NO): NO